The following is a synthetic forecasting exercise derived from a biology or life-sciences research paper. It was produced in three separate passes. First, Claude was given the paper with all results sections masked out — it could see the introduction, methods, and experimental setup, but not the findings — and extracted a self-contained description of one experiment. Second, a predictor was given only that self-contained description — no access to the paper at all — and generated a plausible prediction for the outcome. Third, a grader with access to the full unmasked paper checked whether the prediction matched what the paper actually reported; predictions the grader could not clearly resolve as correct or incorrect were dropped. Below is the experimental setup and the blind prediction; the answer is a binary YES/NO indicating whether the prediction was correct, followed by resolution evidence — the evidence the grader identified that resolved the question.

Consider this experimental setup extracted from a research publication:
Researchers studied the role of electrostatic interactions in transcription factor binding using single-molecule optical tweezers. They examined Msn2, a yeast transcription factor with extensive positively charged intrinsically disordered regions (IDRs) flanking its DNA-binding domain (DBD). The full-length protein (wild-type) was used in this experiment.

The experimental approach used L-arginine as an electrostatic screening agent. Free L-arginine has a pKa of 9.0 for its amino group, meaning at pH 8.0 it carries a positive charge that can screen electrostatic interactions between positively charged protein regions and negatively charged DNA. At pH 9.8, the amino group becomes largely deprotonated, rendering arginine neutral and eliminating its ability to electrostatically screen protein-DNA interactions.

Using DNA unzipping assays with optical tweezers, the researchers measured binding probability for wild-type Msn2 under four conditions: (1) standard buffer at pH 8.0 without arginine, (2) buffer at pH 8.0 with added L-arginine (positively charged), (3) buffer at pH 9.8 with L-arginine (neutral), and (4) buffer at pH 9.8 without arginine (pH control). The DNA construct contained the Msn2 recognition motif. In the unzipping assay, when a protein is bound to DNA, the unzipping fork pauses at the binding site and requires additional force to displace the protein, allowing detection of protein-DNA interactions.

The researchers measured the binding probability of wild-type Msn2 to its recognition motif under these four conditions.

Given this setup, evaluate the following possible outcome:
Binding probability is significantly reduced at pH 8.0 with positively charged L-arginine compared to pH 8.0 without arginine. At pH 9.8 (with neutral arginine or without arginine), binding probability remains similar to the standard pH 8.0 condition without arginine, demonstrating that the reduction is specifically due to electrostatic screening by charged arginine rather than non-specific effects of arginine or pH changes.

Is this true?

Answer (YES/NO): NO